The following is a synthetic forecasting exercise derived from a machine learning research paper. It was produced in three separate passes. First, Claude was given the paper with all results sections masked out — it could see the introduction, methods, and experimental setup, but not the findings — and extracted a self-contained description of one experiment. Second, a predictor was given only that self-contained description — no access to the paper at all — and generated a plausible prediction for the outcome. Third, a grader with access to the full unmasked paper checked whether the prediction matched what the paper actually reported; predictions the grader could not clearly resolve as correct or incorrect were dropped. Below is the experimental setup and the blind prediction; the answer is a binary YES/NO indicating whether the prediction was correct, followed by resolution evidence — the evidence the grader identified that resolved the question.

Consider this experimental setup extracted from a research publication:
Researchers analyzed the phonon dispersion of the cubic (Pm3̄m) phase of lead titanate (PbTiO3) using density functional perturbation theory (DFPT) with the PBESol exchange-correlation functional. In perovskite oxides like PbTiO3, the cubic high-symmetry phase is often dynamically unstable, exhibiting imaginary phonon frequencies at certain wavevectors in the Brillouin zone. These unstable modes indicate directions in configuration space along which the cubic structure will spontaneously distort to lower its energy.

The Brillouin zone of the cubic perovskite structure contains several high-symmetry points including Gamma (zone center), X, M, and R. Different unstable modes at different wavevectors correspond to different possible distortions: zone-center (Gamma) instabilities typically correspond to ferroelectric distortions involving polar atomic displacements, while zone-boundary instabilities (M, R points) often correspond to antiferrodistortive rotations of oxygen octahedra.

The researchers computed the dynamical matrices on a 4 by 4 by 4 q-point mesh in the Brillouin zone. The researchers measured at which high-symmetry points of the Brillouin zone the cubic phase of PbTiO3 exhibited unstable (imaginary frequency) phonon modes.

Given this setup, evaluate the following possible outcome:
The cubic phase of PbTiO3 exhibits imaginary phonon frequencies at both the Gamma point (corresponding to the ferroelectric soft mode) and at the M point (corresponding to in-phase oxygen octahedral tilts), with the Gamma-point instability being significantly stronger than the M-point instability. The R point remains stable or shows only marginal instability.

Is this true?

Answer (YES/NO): NO